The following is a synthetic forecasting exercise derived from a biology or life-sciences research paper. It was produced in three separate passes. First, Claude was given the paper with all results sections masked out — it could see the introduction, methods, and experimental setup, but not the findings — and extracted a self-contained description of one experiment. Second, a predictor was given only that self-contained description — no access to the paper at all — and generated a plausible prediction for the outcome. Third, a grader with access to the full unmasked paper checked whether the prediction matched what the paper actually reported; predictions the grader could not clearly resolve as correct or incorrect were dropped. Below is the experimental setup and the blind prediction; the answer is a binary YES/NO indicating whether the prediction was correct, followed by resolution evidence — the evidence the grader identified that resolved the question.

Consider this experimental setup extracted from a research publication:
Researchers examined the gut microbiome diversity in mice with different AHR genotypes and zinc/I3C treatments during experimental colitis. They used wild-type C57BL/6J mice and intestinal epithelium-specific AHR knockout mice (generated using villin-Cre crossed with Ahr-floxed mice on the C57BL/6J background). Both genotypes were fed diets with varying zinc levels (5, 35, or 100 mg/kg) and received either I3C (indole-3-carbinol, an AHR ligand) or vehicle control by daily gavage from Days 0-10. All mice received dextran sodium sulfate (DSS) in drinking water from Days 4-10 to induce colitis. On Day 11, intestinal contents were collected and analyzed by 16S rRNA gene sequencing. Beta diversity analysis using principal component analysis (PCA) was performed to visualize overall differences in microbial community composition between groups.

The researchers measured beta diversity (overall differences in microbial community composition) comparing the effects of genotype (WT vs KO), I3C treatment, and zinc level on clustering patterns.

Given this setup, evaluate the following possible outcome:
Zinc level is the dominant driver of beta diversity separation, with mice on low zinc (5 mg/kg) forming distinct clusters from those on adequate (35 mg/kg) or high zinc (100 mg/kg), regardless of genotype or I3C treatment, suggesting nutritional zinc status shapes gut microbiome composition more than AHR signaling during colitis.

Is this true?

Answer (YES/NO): NO